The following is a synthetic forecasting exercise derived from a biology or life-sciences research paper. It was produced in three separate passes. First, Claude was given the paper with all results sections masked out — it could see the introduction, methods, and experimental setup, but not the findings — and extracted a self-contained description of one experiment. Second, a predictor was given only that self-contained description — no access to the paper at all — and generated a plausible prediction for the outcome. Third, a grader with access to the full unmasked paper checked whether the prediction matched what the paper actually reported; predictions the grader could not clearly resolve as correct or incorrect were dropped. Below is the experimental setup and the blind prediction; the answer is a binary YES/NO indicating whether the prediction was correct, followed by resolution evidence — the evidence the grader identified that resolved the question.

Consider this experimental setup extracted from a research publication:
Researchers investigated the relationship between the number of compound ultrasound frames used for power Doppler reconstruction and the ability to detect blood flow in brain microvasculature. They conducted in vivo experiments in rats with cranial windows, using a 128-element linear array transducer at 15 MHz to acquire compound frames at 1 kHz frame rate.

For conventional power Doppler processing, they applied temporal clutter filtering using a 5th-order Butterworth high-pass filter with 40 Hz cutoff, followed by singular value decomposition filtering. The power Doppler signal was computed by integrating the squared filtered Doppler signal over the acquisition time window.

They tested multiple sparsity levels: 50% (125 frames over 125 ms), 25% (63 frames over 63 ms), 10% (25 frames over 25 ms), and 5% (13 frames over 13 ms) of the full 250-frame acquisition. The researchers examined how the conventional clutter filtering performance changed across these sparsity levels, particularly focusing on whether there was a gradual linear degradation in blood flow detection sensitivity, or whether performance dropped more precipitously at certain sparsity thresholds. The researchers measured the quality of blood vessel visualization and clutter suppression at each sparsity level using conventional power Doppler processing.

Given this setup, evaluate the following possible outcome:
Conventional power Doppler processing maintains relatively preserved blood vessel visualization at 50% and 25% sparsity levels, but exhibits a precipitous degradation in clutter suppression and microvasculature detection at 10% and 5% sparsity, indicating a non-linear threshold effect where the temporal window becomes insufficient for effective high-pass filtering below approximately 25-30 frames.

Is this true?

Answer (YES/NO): NO